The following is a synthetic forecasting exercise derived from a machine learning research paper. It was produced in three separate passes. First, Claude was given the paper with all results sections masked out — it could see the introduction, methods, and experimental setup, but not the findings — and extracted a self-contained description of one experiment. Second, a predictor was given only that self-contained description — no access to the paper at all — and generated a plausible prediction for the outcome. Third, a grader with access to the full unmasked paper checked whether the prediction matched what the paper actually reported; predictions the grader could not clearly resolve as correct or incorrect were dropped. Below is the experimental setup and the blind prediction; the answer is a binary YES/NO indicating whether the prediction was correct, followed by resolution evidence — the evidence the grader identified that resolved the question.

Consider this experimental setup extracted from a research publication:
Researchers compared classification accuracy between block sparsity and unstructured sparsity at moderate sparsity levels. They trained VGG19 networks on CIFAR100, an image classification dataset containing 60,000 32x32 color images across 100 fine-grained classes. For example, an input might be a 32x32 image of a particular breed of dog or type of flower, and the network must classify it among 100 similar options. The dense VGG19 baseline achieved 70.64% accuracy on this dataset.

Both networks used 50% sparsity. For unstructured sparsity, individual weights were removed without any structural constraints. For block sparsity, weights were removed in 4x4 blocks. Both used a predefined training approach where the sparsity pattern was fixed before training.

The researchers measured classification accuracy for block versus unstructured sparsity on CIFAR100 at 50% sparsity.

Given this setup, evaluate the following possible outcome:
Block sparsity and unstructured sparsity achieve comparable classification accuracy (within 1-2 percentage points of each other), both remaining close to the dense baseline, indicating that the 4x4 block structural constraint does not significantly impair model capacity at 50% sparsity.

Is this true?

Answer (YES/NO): YES